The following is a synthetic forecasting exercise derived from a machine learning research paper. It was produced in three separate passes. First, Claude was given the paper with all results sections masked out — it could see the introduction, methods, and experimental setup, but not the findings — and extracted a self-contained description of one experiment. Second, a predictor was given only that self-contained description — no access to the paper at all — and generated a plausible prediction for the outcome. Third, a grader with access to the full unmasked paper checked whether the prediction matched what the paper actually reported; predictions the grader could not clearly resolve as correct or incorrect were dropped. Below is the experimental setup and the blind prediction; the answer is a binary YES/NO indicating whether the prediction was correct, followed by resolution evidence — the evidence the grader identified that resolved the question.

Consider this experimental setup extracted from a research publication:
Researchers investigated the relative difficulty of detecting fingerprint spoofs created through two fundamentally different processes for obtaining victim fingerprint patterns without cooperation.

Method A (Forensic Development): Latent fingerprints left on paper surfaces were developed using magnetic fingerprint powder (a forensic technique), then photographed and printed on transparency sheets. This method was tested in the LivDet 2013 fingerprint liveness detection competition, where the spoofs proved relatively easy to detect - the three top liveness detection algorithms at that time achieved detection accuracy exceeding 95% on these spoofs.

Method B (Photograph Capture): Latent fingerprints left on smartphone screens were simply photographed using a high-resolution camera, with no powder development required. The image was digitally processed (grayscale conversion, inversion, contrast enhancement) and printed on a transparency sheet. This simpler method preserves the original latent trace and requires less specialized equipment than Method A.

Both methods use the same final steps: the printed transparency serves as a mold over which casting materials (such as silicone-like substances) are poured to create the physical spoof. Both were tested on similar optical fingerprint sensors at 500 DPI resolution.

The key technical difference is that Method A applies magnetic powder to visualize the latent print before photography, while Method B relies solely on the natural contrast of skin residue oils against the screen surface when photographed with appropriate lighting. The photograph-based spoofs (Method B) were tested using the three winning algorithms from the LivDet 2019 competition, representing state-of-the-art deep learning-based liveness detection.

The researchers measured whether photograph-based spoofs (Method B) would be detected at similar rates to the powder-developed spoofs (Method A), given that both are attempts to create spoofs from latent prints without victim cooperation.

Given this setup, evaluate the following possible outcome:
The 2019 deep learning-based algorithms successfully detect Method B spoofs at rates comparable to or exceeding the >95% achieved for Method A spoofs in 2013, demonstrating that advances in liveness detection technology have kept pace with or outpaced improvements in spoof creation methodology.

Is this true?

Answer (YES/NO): NO